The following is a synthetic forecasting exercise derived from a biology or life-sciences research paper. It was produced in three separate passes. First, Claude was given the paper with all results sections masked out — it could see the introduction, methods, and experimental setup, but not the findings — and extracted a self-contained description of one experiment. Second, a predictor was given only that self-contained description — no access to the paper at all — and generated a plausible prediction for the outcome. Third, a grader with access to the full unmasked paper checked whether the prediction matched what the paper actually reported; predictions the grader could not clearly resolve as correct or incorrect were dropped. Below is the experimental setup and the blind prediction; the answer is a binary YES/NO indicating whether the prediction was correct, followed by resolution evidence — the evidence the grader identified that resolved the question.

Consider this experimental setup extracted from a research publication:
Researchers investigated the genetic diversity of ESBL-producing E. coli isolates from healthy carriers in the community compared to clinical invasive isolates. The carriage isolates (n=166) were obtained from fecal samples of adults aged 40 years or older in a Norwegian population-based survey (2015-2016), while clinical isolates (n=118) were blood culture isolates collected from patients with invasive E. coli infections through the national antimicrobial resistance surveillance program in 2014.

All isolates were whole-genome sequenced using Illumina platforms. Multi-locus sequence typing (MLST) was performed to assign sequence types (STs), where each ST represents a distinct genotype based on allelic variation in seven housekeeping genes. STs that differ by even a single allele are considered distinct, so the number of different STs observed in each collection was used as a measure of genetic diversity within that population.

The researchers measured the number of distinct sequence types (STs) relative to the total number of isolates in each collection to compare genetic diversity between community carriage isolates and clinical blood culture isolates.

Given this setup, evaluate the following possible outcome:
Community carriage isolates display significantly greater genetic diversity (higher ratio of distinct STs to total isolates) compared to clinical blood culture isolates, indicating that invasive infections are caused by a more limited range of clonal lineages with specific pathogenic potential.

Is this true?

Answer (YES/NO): YES